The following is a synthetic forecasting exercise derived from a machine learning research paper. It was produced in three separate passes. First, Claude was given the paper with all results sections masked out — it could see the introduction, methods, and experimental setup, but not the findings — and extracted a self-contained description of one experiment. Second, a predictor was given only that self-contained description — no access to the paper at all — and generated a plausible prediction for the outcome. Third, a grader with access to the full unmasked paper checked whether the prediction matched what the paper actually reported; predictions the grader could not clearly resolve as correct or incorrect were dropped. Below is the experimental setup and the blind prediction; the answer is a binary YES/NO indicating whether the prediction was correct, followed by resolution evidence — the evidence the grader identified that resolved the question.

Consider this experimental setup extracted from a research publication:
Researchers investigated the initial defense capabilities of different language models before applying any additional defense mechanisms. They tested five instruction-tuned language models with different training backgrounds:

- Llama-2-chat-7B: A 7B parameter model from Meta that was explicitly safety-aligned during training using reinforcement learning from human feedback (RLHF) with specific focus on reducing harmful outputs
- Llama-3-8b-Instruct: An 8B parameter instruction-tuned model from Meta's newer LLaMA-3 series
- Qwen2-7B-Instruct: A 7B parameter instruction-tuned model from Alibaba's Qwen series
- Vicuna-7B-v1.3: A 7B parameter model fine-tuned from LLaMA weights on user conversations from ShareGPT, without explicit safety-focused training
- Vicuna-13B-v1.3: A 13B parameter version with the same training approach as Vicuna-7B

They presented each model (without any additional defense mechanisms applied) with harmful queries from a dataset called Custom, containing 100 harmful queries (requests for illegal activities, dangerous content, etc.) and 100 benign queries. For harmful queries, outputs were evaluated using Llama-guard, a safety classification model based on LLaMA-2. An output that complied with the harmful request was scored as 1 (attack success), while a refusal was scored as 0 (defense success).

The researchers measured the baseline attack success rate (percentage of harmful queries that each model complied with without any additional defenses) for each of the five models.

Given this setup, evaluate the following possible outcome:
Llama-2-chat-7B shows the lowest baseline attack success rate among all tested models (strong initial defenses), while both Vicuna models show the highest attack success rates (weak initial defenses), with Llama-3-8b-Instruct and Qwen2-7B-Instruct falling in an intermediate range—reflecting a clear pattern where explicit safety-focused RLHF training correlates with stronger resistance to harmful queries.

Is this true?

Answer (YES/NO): NO